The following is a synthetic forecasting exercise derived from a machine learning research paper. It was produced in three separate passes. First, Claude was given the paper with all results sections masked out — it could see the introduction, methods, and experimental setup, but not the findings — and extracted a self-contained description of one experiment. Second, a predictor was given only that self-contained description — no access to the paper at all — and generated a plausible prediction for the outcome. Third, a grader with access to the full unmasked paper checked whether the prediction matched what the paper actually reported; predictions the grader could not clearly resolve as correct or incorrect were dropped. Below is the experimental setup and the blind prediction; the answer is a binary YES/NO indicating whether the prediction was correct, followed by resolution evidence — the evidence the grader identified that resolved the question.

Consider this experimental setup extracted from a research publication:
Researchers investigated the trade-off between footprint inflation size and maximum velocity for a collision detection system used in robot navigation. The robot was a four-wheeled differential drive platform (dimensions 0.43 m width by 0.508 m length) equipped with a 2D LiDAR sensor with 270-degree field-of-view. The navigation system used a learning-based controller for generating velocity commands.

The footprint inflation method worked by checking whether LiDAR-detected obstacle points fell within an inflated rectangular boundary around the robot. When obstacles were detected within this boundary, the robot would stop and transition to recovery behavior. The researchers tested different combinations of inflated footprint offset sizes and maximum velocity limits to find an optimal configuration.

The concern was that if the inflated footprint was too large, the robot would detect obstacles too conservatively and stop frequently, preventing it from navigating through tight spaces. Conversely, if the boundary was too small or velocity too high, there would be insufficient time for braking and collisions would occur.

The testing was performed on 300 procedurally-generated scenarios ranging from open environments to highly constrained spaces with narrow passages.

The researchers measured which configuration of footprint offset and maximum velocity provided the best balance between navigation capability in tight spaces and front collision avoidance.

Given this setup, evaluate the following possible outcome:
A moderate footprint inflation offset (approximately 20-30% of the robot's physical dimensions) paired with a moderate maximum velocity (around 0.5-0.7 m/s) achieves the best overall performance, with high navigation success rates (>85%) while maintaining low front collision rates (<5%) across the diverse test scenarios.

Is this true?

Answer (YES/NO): NO